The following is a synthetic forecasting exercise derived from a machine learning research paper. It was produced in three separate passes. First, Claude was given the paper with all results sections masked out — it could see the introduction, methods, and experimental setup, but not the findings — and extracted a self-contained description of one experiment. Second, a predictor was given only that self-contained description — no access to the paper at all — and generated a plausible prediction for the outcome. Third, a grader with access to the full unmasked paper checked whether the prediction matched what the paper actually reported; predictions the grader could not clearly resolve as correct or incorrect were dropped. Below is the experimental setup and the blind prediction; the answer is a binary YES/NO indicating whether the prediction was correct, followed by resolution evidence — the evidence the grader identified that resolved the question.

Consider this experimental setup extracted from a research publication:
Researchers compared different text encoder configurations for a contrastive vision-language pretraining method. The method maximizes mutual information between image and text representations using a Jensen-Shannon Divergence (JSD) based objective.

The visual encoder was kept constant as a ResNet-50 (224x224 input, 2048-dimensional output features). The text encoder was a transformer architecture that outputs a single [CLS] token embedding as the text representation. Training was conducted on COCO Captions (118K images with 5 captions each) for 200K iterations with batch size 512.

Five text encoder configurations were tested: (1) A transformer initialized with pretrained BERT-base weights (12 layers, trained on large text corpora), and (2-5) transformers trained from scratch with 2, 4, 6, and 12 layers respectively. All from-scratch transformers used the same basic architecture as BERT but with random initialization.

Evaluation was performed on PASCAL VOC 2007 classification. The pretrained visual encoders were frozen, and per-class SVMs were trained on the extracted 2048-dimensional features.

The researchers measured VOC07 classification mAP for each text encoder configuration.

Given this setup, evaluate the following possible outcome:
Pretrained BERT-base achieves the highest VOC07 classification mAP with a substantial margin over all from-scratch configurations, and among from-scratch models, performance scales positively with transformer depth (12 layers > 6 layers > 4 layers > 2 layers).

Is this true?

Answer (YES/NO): NO